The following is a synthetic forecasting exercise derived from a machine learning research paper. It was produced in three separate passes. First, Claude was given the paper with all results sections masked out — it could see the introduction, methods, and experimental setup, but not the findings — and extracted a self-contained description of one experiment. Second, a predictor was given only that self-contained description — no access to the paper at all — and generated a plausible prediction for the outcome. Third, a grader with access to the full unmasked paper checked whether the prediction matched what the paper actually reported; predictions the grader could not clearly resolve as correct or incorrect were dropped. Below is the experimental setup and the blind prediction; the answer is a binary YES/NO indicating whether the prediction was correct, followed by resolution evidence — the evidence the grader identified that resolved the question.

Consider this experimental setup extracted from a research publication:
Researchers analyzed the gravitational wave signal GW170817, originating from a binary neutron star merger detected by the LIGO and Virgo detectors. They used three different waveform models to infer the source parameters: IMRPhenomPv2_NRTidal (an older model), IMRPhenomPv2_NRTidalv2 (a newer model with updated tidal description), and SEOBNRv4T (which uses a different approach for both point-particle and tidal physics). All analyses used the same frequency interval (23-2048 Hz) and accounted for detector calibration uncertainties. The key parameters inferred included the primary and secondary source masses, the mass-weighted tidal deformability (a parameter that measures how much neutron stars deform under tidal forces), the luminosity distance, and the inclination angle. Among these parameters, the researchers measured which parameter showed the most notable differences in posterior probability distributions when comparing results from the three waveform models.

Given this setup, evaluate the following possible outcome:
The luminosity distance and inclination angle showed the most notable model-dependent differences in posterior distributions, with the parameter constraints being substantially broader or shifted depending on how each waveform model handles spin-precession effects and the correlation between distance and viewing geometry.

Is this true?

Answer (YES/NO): NO